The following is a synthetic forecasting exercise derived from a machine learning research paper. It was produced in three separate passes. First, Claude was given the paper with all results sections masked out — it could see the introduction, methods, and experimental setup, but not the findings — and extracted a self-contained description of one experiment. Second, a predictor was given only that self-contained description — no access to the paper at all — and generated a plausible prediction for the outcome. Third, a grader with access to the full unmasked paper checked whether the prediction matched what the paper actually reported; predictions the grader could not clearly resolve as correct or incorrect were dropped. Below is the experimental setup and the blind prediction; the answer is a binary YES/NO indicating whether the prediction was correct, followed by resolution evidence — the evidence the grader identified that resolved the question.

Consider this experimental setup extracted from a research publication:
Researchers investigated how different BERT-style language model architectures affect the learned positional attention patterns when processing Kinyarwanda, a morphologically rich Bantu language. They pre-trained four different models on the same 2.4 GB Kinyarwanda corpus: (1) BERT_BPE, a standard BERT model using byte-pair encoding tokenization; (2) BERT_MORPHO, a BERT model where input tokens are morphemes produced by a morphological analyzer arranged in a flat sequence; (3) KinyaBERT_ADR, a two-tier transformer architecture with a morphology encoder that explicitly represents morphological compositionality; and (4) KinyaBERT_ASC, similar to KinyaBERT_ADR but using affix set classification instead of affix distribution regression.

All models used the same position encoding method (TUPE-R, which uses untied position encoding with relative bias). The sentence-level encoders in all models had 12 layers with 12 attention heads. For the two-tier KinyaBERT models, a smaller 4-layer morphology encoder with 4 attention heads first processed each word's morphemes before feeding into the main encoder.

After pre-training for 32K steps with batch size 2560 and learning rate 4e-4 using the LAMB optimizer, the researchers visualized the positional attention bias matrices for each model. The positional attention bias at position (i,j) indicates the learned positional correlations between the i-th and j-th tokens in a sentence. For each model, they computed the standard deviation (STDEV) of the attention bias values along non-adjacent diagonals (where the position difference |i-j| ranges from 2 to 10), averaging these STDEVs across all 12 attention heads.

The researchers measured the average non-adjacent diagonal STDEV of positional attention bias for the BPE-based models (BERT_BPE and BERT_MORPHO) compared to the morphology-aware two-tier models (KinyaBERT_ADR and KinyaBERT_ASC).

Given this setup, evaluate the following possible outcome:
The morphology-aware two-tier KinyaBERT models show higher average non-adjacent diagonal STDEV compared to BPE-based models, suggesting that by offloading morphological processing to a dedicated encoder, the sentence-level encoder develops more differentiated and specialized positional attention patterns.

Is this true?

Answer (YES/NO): NO